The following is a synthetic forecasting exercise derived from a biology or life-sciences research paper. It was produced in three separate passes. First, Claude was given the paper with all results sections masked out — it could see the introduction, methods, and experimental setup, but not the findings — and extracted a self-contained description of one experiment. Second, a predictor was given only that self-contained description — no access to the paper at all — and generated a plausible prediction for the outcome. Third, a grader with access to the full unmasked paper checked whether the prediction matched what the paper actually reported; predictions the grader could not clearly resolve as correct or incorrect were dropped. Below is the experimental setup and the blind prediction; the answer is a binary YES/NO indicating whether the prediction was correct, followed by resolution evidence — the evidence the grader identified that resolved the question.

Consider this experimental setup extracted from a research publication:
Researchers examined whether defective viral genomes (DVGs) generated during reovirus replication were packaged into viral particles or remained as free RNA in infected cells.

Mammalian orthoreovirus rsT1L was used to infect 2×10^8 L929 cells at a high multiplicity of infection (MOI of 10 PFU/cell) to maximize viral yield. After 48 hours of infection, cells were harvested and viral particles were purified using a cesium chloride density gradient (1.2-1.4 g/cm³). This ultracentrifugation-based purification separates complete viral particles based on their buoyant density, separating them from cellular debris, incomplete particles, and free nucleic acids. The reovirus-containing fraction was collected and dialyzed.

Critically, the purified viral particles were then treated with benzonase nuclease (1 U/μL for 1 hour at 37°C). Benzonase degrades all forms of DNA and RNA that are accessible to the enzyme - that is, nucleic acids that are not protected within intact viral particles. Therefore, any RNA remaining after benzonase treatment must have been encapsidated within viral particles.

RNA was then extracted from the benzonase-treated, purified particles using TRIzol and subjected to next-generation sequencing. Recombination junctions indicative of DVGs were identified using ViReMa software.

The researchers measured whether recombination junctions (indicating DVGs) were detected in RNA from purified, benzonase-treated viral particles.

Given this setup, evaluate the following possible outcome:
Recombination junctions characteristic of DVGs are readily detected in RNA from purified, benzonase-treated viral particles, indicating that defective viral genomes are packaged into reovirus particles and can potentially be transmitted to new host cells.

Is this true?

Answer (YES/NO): YES